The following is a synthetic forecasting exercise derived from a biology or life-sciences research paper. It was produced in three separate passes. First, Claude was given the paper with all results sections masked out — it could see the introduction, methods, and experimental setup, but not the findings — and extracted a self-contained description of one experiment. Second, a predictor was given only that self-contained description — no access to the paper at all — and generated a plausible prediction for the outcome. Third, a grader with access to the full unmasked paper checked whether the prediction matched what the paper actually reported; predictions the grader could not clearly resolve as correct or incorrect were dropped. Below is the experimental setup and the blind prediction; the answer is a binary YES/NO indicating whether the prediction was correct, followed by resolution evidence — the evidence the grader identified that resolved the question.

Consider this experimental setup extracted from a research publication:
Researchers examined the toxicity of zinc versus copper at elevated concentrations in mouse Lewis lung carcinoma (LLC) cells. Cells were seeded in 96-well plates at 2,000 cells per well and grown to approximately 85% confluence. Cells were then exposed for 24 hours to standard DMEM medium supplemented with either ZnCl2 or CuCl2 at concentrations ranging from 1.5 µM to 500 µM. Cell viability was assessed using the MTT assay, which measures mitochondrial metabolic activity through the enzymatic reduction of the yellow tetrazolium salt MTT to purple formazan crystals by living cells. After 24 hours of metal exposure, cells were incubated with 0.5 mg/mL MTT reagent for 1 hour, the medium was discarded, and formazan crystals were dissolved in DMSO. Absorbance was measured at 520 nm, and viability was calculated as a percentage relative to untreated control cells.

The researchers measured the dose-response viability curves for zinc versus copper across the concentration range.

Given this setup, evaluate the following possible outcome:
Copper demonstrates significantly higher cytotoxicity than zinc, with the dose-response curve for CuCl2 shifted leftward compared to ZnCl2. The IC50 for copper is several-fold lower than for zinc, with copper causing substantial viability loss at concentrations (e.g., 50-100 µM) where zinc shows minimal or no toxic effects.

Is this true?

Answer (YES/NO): NO